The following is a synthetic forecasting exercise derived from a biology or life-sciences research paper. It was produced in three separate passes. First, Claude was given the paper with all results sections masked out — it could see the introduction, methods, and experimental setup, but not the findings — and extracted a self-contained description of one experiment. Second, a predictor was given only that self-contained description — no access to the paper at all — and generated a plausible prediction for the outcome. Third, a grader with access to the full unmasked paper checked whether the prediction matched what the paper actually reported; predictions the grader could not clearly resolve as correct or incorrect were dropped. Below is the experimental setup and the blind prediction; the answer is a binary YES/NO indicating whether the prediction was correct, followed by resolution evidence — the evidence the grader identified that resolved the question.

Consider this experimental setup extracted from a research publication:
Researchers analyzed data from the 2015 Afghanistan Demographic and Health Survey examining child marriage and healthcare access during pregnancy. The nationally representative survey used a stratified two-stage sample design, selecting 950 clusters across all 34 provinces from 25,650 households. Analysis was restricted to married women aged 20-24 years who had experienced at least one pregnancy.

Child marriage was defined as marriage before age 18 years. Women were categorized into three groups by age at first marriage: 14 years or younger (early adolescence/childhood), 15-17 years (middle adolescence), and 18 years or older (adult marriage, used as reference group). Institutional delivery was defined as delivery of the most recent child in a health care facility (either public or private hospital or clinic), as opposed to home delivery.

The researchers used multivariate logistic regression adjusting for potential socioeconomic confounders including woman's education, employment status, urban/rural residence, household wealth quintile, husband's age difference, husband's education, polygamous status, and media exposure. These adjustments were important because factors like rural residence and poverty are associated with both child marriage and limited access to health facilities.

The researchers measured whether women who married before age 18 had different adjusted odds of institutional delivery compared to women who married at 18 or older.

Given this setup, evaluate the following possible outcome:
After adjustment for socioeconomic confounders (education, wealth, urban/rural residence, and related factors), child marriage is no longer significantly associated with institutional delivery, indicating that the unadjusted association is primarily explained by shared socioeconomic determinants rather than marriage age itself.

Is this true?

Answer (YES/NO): NO